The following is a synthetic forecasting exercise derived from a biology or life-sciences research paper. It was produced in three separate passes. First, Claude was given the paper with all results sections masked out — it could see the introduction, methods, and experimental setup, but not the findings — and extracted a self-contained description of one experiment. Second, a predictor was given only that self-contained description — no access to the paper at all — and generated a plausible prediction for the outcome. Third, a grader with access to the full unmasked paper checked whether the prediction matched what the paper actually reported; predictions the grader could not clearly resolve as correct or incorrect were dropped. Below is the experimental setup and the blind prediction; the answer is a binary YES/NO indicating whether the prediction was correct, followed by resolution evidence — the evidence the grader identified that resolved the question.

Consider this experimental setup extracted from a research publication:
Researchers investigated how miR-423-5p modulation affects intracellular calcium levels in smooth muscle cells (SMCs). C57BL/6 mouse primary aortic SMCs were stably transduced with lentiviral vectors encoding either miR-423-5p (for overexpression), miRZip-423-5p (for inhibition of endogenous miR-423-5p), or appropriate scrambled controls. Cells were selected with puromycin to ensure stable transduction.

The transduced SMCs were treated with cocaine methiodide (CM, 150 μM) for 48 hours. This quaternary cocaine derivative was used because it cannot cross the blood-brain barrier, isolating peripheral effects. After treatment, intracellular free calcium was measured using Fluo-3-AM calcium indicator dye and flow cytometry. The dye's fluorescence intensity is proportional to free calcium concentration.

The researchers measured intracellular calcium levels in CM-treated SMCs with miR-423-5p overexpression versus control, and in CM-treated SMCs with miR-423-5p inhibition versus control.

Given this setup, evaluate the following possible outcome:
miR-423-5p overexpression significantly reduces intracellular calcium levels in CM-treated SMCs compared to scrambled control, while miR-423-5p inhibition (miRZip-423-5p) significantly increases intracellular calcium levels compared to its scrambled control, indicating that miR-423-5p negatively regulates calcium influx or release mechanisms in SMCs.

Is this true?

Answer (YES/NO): YES